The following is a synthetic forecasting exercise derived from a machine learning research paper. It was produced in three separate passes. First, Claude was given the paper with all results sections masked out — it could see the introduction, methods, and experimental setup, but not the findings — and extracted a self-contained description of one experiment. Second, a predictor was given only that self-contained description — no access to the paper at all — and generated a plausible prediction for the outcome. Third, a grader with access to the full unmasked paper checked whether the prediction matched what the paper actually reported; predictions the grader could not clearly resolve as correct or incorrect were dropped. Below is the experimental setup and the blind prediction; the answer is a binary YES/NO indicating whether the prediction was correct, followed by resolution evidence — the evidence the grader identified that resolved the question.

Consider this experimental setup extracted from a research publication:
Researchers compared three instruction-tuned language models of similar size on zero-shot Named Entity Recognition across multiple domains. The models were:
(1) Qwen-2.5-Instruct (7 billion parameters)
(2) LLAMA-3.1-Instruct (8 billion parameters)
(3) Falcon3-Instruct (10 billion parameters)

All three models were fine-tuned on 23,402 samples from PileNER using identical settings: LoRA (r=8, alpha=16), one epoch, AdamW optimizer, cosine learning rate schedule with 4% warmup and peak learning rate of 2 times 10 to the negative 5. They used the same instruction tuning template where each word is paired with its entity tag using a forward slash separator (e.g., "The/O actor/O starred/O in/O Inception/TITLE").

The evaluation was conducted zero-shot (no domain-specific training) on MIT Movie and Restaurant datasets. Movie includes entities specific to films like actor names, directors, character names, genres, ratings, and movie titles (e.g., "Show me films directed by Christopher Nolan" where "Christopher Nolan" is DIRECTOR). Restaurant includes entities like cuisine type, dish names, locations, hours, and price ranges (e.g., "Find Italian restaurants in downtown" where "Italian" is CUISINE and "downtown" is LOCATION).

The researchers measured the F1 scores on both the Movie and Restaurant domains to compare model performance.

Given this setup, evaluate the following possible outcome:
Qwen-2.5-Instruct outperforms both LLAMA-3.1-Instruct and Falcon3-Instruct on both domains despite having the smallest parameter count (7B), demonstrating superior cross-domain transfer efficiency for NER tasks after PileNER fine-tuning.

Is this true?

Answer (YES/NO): NO